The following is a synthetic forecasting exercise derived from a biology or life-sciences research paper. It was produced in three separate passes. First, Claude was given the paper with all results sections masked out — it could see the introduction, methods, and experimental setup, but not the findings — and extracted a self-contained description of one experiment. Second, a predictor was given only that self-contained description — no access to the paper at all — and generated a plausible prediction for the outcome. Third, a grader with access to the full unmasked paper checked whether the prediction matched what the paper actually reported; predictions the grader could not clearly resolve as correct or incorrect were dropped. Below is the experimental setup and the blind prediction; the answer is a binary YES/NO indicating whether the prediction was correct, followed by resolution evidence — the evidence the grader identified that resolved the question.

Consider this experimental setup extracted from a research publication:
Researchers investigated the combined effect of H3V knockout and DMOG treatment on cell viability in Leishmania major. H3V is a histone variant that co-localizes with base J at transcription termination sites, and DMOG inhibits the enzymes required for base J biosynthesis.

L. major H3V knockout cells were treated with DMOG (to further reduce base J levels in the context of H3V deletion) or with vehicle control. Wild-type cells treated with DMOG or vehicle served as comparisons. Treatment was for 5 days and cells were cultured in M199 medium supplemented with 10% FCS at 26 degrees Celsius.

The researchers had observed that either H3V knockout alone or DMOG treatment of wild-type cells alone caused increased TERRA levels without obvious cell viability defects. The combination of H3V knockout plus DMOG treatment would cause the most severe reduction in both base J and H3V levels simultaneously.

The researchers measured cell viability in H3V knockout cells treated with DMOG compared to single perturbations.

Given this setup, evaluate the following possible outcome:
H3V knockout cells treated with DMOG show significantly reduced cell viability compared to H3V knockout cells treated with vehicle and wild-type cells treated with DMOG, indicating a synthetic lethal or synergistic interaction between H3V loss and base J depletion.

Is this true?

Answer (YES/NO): YES